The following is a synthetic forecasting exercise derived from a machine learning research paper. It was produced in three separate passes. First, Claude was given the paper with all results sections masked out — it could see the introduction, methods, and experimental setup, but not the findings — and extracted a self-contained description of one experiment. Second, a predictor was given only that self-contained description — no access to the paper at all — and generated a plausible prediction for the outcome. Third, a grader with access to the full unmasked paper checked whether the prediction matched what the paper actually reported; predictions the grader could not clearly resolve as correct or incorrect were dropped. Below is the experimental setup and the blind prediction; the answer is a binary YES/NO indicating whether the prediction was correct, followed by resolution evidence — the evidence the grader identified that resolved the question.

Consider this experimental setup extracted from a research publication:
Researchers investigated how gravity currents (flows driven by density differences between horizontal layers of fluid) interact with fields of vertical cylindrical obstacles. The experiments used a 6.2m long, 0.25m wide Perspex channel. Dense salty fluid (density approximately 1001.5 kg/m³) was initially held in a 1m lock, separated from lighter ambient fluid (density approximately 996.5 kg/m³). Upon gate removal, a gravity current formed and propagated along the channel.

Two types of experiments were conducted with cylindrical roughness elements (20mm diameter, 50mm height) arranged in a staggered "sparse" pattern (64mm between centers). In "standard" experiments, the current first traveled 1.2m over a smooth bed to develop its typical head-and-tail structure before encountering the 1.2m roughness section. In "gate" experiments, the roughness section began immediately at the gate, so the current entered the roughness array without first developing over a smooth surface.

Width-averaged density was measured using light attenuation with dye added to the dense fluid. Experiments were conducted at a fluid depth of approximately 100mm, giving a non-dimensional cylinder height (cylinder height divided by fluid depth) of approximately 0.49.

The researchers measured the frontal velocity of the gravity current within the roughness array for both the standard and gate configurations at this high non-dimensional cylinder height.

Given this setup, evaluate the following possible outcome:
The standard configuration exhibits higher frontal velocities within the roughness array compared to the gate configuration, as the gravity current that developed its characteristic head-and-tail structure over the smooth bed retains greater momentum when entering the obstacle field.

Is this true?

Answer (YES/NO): NO